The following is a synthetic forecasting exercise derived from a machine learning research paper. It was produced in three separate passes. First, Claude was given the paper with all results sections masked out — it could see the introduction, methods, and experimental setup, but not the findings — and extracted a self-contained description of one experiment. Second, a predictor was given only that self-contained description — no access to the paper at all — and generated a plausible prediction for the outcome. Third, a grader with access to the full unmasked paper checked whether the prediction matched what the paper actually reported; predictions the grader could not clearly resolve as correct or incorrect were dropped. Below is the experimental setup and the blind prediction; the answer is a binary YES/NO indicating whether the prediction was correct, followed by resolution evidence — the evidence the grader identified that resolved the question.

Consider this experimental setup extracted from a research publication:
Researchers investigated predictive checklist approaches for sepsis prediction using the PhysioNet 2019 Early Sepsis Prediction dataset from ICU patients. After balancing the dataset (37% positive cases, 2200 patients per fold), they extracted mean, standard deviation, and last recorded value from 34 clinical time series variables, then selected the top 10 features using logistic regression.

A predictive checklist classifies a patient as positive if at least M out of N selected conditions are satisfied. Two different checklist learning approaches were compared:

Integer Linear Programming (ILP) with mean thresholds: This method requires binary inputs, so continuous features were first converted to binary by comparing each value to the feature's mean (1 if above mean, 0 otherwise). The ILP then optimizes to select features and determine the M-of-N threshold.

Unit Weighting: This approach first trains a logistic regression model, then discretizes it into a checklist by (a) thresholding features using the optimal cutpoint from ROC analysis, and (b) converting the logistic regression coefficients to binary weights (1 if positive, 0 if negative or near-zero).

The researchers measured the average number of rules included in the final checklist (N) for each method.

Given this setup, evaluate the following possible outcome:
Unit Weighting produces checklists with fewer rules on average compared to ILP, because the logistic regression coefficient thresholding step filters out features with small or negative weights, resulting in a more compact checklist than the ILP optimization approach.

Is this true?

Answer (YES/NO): NO